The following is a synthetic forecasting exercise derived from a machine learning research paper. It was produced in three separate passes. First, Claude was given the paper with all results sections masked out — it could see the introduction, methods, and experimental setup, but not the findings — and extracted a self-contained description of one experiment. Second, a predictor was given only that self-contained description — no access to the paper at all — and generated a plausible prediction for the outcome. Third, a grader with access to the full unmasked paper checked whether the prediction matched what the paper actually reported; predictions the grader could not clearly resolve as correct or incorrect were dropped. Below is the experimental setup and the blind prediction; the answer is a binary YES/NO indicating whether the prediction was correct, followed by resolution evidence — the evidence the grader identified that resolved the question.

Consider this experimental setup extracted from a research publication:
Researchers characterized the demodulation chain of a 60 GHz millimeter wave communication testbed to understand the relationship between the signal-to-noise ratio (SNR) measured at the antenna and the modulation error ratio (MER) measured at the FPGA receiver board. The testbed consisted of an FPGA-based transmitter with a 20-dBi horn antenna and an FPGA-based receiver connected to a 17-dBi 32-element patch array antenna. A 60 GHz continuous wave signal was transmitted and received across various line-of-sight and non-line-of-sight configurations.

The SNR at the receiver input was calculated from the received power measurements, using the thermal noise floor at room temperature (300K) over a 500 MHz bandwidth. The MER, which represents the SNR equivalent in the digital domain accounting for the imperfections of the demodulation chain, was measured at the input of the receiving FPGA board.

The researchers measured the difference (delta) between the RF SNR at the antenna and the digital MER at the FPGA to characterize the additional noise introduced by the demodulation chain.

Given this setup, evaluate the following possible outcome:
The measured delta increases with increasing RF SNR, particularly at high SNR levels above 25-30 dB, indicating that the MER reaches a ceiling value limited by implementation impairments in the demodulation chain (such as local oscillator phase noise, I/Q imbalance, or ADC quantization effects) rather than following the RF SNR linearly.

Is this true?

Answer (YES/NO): YES